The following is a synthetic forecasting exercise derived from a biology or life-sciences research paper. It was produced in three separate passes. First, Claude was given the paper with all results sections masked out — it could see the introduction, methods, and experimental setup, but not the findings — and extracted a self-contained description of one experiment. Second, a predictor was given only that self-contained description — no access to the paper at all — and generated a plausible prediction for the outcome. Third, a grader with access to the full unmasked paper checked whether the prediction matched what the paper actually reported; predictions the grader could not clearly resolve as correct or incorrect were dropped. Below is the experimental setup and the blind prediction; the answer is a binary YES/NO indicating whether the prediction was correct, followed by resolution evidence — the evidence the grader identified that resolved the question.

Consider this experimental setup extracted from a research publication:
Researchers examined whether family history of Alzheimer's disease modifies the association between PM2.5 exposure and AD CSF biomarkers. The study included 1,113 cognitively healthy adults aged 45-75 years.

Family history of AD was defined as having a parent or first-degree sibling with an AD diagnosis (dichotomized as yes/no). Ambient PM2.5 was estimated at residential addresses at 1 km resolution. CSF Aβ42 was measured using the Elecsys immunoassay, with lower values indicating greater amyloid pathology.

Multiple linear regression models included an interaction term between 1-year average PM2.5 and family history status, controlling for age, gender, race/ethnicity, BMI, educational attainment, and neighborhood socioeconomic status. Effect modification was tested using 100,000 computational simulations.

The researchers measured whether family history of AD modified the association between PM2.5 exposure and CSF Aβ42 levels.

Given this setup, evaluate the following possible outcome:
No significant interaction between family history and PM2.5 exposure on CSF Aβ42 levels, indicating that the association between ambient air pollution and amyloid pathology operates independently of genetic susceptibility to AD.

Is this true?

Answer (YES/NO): YES